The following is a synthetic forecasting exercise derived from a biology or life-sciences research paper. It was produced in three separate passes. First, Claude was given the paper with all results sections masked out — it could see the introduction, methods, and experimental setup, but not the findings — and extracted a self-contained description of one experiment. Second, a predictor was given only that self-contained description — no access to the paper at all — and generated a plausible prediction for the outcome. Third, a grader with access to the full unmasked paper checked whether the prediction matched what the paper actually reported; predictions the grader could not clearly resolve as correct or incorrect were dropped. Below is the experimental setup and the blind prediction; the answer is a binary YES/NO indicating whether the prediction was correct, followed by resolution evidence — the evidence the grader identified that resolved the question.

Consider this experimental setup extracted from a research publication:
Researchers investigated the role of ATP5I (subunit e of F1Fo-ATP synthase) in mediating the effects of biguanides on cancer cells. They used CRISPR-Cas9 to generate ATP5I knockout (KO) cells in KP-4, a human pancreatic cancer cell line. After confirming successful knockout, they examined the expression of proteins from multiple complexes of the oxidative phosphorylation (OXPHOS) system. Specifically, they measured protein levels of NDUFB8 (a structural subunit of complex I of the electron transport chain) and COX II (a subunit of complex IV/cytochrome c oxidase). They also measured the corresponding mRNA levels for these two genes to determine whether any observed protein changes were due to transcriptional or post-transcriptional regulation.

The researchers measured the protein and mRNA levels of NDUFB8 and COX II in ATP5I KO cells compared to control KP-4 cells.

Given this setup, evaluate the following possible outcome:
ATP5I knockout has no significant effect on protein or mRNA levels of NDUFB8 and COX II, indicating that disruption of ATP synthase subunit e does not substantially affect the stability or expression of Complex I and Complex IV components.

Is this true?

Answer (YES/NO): NO